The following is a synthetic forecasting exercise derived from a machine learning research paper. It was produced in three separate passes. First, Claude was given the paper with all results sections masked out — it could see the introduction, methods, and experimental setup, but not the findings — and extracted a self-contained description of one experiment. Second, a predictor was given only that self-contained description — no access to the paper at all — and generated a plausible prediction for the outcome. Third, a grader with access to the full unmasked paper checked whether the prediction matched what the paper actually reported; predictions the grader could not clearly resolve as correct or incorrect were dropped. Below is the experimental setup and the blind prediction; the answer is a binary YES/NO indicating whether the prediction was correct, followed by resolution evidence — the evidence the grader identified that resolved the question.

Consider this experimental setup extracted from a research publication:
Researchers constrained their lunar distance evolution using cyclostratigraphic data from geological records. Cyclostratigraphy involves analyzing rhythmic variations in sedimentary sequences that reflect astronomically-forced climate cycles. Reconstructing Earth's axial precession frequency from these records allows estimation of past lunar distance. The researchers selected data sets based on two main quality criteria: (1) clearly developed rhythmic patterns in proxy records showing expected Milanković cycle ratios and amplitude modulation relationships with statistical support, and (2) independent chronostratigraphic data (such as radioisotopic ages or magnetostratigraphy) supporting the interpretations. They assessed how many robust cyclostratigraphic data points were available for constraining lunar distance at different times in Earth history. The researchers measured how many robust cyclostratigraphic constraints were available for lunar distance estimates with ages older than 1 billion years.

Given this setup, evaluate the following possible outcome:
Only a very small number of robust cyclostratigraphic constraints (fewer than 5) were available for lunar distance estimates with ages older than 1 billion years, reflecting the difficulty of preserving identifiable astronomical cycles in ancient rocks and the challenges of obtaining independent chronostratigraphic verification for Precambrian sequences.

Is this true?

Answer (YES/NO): YES